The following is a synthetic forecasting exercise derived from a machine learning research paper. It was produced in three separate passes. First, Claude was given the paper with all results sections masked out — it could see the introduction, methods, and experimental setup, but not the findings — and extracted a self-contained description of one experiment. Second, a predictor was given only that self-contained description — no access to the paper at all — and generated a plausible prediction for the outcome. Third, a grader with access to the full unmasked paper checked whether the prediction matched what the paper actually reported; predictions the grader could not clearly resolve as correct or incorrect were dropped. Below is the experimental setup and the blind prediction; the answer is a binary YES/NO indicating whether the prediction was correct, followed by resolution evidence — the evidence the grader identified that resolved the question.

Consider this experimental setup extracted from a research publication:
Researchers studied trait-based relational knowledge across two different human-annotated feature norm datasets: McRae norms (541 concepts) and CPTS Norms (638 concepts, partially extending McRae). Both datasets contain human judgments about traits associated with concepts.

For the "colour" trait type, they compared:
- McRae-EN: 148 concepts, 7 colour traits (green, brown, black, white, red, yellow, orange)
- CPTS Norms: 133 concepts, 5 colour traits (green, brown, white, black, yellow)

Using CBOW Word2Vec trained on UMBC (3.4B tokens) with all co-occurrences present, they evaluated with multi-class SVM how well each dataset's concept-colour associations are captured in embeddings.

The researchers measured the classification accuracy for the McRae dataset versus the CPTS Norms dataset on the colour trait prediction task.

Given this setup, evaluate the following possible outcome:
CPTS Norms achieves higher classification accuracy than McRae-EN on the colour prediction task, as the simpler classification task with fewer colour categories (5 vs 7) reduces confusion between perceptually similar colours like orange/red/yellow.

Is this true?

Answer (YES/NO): NO